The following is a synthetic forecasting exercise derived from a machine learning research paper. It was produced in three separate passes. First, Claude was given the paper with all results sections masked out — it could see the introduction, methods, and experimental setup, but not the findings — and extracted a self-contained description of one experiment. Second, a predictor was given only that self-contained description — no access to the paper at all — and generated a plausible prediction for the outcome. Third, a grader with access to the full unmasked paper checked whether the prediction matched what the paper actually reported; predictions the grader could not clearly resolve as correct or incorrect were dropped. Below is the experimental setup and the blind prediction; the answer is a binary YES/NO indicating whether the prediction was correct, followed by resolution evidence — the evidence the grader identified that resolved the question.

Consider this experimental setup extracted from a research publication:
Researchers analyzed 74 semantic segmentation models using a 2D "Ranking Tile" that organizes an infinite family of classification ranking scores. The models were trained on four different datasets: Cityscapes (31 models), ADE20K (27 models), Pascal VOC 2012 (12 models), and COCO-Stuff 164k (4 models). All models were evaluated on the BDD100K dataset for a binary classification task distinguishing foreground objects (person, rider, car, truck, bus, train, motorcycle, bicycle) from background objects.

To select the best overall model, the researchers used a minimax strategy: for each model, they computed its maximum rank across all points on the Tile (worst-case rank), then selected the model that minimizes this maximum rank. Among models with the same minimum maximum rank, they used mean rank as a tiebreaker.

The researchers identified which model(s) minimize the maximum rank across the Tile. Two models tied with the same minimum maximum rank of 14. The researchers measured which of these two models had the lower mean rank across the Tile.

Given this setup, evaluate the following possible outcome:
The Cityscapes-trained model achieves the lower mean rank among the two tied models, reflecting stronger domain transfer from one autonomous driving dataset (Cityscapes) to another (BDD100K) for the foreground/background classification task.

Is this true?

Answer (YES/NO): NO